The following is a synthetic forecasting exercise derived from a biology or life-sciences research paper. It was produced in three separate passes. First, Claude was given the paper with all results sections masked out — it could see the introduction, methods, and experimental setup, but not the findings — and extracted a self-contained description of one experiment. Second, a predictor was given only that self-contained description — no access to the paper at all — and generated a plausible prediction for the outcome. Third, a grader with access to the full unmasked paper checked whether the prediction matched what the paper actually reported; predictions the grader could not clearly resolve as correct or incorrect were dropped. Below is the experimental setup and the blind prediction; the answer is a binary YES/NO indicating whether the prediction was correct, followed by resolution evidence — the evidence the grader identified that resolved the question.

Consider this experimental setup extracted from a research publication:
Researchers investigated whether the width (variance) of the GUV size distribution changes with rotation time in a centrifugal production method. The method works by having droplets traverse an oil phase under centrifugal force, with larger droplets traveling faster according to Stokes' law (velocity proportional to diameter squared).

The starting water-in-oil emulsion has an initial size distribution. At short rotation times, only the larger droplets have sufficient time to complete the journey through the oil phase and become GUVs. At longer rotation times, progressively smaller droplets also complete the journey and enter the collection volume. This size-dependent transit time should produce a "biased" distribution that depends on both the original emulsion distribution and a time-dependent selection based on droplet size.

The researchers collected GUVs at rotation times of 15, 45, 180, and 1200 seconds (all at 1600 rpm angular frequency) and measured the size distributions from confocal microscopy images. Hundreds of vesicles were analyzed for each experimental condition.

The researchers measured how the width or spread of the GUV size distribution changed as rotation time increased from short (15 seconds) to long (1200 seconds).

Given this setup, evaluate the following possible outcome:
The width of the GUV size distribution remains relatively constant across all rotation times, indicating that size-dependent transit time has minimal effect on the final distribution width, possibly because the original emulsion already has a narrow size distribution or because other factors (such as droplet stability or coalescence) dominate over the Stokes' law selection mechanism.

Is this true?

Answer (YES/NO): NO